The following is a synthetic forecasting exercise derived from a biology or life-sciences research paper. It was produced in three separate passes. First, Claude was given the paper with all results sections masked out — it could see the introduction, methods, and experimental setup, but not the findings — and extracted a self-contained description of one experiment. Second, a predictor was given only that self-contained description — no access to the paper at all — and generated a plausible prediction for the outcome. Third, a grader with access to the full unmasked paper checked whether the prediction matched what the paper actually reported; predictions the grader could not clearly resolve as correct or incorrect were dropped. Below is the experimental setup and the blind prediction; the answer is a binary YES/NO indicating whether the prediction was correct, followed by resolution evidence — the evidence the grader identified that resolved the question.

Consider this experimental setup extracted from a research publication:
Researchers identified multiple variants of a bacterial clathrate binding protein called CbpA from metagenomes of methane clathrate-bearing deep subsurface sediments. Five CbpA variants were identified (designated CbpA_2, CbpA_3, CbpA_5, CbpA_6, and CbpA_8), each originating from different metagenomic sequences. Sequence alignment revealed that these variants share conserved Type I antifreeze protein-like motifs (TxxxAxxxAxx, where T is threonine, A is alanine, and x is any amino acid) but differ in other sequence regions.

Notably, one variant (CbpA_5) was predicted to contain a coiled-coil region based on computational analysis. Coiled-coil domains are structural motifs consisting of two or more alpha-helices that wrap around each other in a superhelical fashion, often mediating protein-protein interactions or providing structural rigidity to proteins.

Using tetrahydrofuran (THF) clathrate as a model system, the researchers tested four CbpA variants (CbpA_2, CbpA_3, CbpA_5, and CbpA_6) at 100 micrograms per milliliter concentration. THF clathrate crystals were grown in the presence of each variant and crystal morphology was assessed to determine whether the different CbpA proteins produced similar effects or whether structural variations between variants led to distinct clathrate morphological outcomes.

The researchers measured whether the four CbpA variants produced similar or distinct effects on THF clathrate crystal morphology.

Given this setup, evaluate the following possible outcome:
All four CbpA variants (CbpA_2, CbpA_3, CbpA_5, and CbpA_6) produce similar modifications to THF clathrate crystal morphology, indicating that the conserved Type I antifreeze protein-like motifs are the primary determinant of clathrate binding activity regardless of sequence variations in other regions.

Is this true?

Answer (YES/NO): NO